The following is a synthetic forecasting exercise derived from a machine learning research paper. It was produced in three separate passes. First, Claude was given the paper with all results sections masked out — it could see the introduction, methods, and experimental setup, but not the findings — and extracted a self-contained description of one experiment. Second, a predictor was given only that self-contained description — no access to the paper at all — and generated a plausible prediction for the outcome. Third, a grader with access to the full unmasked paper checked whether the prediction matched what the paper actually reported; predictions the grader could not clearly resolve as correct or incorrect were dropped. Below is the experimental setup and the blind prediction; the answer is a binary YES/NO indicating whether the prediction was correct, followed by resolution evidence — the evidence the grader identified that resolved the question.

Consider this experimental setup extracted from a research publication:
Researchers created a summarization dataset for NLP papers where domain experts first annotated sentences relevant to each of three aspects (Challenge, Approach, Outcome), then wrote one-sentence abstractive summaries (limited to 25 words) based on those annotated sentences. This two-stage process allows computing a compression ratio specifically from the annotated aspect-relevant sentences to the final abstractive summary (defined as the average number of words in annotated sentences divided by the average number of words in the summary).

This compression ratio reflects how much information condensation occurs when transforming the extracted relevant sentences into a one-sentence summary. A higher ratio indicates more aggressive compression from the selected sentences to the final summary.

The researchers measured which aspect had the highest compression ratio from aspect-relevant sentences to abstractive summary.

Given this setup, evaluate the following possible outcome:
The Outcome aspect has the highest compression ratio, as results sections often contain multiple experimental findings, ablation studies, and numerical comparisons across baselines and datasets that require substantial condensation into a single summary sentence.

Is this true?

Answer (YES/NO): NO